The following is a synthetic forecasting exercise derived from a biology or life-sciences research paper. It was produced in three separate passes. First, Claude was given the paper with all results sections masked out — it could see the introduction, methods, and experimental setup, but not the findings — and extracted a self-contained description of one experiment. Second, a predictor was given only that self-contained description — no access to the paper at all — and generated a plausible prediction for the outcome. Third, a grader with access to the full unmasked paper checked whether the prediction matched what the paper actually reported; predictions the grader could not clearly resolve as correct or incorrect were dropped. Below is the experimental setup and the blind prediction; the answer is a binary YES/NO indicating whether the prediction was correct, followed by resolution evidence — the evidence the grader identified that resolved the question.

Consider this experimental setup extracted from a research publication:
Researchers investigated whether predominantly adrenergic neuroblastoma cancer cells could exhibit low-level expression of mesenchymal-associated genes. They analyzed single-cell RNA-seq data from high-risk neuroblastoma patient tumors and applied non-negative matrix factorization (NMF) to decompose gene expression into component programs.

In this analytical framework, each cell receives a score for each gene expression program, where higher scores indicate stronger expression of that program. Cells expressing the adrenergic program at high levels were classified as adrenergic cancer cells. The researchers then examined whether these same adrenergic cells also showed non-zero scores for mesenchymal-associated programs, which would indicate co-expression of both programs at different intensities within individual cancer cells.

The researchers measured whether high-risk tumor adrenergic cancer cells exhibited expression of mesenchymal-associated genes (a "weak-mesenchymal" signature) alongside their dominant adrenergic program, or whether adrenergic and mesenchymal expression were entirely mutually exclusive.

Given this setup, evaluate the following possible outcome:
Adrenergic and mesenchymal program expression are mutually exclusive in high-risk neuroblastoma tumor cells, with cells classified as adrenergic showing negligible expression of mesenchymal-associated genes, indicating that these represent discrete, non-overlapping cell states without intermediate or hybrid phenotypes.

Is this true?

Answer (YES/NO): NO